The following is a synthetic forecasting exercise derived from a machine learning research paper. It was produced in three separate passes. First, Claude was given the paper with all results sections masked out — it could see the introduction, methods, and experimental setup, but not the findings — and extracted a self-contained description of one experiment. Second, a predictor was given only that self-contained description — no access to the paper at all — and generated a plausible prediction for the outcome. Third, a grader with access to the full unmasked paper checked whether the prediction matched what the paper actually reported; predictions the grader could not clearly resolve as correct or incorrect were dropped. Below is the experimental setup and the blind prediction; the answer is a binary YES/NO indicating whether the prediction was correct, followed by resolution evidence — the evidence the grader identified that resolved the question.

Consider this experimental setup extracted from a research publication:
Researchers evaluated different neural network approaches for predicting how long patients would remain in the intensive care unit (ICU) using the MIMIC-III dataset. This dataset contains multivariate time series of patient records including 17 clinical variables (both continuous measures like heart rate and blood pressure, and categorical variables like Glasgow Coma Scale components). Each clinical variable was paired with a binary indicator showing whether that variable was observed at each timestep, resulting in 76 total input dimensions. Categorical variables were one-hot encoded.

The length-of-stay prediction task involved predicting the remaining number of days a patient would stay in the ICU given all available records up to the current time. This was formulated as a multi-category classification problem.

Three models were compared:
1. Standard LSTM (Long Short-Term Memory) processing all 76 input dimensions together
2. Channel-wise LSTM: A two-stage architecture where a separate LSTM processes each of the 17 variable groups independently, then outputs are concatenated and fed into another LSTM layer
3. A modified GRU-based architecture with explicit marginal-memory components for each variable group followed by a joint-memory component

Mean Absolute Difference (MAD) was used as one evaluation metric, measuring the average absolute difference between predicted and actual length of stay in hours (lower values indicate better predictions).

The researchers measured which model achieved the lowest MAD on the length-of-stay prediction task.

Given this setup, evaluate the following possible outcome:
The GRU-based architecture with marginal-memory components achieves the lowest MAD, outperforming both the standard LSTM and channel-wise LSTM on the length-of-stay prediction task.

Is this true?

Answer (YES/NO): NO